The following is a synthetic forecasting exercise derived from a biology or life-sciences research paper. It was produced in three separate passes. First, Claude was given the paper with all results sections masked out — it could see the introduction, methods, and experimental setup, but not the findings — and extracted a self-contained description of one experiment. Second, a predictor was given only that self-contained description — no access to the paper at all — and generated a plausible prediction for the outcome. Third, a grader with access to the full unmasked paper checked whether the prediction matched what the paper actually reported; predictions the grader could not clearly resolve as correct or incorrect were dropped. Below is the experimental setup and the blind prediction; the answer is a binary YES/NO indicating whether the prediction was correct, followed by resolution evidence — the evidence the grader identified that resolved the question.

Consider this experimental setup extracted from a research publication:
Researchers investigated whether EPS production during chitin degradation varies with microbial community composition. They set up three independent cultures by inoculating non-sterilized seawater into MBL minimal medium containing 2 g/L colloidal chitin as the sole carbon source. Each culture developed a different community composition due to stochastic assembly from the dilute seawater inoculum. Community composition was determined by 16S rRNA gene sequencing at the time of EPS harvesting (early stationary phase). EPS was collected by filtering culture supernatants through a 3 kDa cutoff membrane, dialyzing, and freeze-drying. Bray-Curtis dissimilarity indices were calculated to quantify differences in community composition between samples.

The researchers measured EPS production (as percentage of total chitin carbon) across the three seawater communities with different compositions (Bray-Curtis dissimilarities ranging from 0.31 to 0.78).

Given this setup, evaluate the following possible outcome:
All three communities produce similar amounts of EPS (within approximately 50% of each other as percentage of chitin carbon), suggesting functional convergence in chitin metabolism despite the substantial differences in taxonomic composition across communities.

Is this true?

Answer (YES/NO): NO